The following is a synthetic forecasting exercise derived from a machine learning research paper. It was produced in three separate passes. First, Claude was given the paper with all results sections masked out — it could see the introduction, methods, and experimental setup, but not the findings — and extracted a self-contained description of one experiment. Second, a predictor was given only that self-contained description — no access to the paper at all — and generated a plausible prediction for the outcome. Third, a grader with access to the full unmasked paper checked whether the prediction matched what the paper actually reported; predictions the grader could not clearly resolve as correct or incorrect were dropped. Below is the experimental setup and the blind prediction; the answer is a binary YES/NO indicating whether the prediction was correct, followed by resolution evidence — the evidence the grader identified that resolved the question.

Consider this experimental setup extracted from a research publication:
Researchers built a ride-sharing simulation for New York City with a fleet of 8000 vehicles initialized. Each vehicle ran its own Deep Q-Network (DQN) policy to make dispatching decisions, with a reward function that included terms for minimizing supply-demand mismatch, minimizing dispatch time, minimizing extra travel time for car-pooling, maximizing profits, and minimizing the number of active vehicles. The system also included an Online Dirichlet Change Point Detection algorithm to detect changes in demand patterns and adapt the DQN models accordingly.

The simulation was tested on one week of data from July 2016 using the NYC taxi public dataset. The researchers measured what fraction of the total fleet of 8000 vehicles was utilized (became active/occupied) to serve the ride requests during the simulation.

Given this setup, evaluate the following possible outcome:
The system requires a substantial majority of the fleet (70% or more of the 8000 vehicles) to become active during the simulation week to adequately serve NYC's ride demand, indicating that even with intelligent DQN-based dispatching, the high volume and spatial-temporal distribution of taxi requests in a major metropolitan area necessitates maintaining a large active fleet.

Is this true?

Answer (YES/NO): NO